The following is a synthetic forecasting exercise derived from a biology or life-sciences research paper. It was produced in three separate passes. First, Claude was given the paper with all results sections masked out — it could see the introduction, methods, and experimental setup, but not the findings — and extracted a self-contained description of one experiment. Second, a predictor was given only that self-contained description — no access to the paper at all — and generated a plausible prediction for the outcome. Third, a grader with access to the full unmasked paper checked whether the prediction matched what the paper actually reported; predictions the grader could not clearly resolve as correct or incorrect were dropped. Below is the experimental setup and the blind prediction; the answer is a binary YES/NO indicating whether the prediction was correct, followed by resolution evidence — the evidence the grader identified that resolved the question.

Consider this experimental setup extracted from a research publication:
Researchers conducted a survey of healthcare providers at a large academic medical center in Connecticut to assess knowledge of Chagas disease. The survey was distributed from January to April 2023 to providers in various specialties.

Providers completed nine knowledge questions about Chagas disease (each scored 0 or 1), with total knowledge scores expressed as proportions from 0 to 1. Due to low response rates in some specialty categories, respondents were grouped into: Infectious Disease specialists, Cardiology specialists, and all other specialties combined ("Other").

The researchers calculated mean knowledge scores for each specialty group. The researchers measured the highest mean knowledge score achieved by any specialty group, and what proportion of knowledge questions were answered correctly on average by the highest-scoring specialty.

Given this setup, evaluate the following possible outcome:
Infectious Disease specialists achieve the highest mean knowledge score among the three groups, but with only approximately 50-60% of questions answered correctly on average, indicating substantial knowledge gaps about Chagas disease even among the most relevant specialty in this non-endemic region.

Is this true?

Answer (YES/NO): NO